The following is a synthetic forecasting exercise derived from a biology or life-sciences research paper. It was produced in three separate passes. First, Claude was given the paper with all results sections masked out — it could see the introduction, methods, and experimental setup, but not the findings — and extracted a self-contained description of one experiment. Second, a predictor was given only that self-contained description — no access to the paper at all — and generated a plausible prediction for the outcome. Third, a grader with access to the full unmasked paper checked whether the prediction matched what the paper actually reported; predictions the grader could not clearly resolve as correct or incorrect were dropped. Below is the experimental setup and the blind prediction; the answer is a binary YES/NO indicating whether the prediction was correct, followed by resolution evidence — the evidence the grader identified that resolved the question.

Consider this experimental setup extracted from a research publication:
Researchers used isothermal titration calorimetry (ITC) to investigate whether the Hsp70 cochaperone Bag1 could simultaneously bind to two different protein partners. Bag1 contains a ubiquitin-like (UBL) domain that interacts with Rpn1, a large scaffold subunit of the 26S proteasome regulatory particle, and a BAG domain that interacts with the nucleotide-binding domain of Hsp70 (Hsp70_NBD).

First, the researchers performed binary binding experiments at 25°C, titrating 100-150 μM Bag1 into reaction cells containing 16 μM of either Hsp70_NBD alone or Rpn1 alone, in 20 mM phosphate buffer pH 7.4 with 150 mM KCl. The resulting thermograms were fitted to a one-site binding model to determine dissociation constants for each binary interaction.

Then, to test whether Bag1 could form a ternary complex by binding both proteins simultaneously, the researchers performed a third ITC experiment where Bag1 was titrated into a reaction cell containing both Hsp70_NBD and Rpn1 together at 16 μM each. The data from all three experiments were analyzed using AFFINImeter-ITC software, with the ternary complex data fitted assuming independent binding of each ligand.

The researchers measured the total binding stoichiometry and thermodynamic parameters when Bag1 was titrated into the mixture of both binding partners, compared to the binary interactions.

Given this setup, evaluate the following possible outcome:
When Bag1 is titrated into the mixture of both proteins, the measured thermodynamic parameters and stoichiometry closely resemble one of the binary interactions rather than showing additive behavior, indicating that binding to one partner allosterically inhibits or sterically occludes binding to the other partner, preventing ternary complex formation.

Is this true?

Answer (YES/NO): NO